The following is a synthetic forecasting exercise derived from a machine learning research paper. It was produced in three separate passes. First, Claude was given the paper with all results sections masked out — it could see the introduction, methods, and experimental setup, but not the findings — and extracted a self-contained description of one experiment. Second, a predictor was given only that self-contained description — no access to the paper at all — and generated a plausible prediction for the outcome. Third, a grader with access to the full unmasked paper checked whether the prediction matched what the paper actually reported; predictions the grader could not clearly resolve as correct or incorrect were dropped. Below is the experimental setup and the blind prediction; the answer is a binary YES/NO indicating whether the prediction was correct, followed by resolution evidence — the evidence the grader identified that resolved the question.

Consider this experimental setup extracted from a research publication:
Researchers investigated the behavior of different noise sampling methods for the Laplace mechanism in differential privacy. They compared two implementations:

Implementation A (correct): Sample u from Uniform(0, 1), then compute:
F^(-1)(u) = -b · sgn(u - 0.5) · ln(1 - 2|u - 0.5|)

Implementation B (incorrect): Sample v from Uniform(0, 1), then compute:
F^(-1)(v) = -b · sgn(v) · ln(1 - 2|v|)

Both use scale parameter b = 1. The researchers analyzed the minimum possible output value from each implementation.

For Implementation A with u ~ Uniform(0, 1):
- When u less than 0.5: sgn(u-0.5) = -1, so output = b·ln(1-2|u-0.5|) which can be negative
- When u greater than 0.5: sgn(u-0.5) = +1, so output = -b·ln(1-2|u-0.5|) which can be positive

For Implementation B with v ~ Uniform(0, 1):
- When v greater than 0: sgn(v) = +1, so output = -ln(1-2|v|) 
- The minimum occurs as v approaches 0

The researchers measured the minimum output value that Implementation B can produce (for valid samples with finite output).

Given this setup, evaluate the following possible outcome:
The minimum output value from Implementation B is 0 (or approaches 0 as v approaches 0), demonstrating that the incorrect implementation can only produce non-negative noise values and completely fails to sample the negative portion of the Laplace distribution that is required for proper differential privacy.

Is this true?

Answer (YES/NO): YES